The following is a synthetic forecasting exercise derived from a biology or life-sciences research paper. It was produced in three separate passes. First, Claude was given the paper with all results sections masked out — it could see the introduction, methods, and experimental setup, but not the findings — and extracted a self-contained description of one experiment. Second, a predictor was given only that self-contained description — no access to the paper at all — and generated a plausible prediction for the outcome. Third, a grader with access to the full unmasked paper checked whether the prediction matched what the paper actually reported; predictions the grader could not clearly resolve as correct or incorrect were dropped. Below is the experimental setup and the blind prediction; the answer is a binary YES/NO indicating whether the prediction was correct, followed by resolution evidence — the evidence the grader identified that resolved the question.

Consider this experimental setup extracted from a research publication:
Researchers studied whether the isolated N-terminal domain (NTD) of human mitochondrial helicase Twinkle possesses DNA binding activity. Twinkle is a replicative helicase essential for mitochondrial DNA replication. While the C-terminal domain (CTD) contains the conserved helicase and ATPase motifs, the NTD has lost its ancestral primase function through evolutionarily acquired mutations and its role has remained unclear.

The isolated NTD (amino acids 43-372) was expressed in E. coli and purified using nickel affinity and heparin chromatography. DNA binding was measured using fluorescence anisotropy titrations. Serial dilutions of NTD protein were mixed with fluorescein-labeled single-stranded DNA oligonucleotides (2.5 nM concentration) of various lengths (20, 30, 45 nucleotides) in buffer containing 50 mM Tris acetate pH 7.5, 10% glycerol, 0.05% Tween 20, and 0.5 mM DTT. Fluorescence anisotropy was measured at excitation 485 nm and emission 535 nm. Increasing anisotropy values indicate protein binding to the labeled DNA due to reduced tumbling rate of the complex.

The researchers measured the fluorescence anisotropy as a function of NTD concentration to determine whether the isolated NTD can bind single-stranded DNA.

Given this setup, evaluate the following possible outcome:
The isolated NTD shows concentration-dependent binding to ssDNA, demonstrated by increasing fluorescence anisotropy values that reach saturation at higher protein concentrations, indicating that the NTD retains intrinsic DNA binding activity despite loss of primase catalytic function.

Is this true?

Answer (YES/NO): YES